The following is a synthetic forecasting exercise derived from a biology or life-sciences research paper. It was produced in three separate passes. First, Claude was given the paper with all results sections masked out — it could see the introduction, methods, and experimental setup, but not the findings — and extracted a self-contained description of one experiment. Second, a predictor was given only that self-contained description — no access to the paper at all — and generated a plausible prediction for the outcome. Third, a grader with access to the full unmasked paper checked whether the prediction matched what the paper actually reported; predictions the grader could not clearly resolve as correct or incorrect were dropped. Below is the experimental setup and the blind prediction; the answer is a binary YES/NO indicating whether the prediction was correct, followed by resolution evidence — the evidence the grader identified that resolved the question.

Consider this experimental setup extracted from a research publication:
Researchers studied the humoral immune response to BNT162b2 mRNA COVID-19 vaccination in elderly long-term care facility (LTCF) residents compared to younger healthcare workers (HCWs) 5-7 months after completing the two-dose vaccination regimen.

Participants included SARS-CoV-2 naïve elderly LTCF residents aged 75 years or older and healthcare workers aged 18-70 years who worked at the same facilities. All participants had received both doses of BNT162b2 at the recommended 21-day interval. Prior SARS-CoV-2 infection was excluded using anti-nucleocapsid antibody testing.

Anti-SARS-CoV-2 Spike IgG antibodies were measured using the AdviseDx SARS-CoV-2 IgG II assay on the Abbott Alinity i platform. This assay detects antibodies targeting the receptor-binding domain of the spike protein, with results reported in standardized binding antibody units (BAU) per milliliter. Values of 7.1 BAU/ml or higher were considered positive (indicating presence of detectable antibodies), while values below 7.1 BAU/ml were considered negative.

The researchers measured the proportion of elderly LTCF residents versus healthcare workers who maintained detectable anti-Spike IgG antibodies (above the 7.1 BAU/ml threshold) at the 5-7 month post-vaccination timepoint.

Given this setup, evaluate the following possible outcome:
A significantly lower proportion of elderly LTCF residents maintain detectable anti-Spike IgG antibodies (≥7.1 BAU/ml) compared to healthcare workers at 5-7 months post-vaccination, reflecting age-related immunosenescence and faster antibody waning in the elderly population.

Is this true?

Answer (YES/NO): YES